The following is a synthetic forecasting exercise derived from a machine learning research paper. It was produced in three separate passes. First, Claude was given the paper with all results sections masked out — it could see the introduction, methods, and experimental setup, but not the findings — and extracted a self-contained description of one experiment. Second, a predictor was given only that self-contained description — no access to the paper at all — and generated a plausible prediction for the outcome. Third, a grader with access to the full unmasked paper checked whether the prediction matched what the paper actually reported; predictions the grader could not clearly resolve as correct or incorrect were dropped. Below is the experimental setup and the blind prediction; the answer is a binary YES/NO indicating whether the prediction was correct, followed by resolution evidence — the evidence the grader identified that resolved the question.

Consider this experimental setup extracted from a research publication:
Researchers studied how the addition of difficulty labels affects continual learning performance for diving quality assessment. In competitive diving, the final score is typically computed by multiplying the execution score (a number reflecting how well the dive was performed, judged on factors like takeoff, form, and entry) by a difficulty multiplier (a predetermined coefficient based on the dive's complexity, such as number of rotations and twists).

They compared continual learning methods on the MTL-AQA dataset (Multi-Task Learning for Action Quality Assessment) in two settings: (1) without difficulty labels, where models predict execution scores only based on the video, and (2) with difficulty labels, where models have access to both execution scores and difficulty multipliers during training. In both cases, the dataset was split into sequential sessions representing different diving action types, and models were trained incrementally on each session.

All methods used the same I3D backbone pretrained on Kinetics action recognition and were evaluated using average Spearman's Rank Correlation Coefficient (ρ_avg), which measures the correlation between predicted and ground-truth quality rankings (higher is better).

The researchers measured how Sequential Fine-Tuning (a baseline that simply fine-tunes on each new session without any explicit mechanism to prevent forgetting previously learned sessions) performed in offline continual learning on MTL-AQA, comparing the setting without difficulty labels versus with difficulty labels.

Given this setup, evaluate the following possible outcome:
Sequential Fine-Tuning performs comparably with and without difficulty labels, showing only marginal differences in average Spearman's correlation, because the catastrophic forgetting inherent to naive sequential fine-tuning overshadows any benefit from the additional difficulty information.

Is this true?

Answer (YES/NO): NO